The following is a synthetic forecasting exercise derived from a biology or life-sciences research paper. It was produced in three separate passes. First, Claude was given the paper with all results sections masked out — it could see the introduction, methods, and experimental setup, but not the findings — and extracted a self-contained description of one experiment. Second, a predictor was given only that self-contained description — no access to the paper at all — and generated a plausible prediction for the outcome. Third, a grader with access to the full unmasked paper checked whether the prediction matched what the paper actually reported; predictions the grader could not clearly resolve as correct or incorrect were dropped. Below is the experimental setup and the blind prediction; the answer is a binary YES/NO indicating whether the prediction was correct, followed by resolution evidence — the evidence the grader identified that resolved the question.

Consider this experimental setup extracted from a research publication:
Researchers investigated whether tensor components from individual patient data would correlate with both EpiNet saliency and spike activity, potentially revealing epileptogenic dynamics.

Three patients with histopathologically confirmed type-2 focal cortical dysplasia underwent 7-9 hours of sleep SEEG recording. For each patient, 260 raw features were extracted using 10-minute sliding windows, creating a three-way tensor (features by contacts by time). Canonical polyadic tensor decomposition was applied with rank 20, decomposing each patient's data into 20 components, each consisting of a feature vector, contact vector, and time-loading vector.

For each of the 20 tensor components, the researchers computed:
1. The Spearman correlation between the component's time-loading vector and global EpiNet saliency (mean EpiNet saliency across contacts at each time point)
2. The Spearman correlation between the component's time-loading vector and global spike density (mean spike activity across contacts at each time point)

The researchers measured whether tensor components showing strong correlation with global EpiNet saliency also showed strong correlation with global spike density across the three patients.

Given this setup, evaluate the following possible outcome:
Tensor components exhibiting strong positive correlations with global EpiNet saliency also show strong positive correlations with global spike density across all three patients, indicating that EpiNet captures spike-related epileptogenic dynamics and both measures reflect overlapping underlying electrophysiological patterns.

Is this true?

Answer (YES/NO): NO